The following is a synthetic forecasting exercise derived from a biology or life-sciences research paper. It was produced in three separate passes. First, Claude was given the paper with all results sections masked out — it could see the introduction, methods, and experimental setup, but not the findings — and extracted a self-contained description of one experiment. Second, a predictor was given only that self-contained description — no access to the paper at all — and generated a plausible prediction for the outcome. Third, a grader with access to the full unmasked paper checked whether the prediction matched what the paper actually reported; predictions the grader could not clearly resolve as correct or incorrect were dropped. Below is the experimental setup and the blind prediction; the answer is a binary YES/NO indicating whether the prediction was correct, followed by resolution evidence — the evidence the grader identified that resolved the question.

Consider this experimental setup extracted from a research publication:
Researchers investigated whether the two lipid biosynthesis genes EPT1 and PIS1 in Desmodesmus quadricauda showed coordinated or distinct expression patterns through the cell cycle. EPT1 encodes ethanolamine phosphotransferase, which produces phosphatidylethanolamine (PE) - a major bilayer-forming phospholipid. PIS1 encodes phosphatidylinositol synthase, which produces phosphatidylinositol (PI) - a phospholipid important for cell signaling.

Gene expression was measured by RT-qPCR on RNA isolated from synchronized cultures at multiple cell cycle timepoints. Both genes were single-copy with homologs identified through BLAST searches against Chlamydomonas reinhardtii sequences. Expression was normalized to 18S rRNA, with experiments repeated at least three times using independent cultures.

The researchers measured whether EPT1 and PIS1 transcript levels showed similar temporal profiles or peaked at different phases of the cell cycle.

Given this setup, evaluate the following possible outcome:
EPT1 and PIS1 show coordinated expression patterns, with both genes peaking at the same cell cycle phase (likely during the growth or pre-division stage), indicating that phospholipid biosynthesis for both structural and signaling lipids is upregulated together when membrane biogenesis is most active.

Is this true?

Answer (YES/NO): NO